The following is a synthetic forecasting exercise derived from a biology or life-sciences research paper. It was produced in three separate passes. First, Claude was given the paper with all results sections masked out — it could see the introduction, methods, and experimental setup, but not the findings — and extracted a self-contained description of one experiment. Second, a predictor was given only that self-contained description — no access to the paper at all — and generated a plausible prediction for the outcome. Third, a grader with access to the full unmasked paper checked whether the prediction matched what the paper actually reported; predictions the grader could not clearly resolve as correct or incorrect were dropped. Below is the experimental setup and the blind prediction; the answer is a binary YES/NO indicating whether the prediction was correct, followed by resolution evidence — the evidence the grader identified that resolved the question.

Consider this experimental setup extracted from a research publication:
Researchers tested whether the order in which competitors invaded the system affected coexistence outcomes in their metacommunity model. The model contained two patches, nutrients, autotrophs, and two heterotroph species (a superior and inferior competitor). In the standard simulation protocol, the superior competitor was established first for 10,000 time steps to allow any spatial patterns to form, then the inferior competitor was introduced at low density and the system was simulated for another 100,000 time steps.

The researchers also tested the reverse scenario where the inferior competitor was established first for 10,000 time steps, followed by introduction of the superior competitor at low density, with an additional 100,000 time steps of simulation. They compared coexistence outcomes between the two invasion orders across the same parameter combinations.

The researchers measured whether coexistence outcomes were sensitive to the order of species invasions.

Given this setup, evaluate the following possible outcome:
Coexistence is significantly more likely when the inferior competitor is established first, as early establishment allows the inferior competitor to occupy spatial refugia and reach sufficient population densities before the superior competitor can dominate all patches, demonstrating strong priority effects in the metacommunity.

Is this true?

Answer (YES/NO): NO